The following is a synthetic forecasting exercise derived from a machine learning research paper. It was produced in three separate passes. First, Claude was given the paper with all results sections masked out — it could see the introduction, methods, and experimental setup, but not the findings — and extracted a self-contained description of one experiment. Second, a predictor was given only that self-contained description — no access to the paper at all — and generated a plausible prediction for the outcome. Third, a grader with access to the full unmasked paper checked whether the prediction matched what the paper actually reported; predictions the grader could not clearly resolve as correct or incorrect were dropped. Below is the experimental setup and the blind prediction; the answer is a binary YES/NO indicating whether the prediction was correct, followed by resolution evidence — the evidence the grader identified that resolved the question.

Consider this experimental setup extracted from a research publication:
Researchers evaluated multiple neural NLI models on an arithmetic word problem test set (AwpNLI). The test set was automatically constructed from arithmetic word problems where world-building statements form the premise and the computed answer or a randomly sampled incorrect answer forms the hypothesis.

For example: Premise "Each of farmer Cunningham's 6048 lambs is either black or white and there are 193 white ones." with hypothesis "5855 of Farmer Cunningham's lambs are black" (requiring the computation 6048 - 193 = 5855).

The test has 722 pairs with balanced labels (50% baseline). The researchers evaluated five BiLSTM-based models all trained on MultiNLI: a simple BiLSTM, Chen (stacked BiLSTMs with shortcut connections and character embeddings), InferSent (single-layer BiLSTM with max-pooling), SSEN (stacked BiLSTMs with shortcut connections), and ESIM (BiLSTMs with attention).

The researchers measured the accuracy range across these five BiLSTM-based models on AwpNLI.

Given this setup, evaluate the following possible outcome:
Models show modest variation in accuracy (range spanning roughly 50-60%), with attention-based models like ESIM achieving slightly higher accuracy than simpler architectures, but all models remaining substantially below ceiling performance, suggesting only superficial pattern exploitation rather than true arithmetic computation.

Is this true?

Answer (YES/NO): NO